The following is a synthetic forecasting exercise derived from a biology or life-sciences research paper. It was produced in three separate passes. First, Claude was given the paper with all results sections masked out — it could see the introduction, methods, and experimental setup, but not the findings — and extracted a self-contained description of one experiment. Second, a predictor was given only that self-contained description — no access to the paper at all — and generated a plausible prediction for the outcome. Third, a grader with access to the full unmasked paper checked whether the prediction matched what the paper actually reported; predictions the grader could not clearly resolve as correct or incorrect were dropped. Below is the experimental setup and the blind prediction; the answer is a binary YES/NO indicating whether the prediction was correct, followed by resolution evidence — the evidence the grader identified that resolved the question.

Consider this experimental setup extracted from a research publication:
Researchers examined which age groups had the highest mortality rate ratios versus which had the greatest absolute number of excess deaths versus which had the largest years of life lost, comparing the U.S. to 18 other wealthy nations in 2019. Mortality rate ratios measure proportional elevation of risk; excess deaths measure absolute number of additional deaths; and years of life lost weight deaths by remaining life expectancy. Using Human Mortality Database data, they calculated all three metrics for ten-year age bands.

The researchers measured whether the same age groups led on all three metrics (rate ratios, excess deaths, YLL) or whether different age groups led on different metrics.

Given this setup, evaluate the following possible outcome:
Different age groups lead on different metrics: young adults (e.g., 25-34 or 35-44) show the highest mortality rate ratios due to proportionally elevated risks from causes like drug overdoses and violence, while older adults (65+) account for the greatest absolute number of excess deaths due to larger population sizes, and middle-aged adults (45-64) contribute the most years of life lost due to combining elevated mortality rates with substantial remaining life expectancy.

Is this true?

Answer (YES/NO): YES